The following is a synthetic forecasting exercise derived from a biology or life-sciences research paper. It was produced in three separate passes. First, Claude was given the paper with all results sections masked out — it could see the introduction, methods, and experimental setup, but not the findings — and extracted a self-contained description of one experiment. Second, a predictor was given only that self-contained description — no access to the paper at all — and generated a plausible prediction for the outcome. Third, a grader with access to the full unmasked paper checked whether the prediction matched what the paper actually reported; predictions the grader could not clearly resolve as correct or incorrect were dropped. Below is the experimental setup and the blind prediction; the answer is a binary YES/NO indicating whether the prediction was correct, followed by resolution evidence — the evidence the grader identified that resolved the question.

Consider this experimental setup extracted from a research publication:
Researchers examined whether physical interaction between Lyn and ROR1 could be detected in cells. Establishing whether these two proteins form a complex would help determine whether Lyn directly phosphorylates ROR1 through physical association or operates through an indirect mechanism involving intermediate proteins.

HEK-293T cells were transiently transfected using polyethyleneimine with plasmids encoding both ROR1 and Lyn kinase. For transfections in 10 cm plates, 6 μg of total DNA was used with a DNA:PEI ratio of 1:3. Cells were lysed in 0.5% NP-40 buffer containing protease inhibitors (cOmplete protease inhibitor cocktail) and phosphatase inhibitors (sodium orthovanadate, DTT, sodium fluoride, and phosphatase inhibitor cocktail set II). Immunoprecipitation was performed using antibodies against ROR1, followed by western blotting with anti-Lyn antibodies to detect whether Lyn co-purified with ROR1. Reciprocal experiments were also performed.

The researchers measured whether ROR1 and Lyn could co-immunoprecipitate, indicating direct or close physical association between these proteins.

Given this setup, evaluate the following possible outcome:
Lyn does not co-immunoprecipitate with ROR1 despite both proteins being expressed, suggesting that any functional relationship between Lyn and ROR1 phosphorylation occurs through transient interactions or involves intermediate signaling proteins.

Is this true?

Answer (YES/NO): NO